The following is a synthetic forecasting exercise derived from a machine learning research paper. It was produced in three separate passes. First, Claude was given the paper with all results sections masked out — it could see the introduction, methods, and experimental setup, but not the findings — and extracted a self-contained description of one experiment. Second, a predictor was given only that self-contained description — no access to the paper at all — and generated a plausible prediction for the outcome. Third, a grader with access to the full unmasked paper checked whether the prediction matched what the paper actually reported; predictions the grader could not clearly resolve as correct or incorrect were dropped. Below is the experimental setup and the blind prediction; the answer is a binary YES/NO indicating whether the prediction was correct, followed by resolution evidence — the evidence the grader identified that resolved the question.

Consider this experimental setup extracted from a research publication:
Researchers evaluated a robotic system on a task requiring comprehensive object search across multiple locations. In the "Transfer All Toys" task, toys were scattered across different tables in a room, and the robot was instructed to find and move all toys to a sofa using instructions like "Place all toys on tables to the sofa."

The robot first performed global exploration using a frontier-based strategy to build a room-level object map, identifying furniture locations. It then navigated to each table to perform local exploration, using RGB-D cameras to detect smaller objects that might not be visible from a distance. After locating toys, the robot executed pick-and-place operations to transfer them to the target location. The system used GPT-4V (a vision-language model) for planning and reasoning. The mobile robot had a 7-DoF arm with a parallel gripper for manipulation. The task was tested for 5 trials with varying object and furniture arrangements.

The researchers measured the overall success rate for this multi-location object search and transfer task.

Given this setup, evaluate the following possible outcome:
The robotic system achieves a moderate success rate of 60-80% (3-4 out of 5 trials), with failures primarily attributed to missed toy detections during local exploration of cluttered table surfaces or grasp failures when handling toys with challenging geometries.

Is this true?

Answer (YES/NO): NO